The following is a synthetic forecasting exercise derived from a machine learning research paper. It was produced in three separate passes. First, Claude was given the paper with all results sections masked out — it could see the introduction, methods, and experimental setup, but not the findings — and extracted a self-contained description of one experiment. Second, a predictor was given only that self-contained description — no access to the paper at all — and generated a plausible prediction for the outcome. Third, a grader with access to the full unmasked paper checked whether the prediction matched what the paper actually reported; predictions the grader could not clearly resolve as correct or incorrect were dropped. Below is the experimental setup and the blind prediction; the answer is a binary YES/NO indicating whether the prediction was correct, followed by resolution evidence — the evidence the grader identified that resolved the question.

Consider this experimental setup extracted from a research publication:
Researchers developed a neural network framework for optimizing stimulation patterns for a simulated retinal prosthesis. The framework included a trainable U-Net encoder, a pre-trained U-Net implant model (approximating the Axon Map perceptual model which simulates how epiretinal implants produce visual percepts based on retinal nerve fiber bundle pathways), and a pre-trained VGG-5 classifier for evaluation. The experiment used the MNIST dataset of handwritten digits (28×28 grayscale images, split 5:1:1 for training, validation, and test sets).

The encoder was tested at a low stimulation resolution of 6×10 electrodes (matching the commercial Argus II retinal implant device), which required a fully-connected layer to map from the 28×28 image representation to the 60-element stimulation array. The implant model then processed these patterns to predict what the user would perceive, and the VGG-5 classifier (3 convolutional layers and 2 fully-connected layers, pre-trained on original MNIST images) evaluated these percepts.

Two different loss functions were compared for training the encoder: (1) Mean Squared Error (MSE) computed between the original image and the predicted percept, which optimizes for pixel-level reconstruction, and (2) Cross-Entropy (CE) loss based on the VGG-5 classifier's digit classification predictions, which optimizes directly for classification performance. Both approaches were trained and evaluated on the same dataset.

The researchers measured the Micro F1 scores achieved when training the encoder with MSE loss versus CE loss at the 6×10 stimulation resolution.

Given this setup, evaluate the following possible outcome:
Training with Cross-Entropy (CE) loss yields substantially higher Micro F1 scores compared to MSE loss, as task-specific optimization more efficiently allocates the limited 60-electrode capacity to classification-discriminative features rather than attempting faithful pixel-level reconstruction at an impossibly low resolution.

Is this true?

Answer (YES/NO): YES